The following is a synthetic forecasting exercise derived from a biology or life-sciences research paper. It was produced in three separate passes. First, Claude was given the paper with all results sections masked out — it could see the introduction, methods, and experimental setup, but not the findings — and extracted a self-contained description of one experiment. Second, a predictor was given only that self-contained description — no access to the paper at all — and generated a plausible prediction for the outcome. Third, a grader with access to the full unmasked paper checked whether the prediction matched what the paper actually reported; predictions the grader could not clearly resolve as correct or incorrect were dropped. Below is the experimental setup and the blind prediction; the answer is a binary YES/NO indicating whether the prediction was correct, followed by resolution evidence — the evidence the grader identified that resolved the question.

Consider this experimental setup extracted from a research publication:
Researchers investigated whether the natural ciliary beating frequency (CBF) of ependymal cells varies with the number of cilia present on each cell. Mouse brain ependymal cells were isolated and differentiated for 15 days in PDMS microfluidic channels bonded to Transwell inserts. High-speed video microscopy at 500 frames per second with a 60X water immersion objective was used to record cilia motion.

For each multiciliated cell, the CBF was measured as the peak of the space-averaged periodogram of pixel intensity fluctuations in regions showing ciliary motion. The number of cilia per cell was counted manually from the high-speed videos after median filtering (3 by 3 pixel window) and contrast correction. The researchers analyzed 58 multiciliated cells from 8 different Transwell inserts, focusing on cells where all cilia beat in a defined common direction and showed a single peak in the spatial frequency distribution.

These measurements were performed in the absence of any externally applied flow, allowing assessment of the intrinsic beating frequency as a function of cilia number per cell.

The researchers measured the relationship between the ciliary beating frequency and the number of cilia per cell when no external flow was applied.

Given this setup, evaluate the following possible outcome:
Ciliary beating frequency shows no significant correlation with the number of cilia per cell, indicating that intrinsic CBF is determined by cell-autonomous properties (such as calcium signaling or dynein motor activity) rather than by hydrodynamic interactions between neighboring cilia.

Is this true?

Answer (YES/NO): NO